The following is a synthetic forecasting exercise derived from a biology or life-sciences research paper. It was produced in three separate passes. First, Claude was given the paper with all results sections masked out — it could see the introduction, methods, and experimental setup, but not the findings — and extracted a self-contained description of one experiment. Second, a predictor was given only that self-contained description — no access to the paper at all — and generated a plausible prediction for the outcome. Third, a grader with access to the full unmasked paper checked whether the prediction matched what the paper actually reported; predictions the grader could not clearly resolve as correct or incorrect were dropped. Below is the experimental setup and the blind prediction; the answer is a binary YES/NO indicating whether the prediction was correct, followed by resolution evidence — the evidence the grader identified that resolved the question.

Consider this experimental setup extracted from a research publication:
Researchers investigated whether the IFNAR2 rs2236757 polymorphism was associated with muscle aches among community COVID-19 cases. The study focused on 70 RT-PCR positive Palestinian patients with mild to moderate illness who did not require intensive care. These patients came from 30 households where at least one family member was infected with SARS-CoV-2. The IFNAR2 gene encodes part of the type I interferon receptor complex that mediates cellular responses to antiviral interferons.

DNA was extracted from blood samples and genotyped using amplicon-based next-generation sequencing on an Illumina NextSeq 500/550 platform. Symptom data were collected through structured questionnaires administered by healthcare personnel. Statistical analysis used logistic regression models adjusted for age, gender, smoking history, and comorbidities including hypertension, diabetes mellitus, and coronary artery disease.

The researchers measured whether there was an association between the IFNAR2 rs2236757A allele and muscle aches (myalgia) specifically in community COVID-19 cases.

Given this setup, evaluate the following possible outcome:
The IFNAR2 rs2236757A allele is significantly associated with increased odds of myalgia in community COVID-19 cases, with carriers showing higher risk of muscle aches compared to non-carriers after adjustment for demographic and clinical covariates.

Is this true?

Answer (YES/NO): YES